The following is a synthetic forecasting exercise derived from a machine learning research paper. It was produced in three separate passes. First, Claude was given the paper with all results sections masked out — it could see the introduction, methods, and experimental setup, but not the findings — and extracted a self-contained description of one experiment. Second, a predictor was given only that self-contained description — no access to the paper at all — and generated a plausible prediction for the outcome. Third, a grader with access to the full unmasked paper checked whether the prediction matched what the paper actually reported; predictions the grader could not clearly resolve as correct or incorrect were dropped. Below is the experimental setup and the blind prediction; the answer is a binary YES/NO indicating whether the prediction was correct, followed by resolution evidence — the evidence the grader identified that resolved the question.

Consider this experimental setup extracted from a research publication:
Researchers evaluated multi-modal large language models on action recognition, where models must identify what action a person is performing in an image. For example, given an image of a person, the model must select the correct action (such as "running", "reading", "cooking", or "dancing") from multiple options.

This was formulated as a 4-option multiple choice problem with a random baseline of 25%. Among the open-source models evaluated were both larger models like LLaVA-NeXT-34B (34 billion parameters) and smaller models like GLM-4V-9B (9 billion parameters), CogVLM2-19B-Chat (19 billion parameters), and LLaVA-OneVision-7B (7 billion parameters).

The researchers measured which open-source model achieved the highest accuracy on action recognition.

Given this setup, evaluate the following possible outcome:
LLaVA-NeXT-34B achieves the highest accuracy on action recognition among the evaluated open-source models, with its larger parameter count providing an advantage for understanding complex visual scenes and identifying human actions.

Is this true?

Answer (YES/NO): NO